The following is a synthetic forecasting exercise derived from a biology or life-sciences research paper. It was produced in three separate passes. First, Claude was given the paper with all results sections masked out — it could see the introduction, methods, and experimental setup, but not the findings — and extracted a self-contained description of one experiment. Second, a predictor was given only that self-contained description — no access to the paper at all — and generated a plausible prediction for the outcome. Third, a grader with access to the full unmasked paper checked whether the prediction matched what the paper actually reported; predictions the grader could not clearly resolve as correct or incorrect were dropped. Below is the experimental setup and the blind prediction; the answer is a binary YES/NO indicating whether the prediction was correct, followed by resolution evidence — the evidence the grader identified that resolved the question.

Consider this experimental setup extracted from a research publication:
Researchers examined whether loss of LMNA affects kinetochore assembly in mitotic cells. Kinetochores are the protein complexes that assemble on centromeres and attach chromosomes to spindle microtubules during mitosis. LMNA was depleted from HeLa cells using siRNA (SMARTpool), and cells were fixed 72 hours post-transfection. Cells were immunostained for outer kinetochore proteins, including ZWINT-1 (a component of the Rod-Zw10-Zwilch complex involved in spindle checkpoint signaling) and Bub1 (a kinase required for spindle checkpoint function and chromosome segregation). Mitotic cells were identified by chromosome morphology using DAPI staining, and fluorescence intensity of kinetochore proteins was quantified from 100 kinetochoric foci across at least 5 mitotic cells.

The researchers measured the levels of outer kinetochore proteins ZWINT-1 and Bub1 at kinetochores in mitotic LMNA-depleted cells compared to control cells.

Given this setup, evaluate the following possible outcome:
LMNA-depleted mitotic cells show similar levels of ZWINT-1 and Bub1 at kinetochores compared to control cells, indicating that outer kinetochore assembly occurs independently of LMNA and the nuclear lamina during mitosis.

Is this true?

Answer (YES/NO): NO